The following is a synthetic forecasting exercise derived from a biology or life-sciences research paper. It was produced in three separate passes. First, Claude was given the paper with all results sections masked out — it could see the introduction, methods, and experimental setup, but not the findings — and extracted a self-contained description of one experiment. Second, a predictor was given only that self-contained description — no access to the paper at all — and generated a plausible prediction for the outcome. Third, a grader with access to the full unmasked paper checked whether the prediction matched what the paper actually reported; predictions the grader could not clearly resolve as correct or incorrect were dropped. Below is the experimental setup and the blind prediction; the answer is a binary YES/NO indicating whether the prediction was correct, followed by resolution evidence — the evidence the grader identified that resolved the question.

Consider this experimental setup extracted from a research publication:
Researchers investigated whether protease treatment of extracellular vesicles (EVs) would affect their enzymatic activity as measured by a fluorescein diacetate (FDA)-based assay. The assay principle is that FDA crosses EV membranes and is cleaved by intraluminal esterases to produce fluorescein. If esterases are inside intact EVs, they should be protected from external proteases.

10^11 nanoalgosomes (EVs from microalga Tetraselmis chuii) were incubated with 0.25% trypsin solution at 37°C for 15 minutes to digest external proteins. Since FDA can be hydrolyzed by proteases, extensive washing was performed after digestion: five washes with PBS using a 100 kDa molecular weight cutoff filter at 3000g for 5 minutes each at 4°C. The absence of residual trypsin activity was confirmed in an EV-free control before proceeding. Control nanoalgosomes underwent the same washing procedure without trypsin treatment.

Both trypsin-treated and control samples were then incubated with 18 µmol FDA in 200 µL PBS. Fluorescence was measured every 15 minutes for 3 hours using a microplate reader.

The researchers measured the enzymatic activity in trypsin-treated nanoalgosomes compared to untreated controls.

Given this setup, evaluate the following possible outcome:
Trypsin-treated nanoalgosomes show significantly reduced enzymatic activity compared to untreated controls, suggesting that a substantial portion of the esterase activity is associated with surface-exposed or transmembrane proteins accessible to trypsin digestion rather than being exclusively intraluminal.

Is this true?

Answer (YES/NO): NO